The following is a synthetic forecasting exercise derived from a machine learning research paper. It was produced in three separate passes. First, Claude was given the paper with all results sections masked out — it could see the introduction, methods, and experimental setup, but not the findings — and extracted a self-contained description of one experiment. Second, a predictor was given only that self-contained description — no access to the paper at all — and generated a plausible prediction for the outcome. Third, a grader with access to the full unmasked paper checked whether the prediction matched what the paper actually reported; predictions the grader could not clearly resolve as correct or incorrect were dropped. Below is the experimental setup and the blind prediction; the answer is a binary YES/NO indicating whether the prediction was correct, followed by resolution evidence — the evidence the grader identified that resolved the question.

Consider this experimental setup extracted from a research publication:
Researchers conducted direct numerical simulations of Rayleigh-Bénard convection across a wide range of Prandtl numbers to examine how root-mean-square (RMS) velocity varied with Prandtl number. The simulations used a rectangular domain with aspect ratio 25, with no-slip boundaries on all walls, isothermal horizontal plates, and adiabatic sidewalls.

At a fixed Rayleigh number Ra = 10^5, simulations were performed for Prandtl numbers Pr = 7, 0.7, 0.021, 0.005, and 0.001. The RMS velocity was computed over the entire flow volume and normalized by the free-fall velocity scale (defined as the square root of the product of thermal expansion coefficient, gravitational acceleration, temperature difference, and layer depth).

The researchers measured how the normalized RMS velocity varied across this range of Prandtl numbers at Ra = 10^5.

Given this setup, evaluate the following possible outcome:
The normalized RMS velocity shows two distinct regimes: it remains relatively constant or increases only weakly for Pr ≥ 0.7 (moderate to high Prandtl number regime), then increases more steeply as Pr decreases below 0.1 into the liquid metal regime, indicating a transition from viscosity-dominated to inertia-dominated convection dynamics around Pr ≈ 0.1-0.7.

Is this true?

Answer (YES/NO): NO